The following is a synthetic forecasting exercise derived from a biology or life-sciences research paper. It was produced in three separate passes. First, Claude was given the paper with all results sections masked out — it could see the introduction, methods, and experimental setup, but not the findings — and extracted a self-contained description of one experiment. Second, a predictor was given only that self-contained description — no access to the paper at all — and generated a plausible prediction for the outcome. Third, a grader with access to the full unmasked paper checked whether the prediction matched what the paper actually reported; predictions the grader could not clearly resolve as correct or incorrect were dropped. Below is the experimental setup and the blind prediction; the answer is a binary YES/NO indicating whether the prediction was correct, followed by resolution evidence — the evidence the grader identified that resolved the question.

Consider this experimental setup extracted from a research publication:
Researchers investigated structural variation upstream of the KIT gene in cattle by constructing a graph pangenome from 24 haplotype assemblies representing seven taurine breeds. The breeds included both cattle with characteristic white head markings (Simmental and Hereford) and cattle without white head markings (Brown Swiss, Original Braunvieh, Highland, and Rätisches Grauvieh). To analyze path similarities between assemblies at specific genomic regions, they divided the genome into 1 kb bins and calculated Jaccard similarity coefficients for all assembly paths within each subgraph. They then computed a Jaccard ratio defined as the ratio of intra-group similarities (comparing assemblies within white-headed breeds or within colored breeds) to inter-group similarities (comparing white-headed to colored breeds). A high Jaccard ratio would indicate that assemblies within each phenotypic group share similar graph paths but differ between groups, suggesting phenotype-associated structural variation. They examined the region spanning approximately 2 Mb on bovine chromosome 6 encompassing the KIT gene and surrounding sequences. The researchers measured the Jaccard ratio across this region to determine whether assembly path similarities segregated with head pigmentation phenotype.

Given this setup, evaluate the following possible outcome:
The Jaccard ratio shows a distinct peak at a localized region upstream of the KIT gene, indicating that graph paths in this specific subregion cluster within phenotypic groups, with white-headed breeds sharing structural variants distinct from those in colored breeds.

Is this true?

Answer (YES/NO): YES